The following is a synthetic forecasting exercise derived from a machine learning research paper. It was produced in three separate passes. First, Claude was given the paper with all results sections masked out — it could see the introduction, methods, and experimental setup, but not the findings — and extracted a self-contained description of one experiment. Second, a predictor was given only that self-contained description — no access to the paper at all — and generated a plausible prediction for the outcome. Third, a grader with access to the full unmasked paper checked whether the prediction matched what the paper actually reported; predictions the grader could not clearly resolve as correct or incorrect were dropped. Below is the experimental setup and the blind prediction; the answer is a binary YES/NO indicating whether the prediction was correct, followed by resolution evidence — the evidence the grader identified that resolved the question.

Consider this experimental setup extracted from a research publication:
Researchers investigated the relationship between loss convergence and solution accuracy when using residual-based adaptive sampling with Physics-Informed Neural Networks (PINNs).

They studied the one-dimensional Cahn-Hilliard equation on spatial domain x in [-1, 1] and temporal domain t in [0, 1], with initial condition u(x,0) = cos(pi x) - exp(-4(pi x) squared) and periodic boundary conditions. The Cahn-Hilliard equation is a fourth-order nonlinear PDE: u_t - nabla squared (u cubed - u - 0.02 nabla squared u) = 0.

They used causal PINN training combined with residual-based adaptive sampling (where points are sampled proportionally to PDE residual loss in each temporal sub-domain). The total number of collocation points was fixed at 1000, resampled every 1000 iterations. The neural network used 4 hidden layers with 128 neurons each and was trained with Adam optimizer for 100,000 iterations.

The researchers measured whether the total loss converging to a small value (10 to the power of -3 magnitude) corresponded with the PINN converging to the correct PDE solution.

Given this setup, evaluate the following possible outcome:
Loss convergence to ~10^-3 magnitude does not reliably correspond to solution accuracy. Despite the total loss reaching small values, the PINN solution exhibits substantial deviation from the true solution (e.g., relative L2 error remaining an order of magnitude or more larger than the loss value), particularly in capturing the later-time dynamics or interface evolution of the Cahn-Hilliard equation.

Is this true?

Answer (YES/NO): YES